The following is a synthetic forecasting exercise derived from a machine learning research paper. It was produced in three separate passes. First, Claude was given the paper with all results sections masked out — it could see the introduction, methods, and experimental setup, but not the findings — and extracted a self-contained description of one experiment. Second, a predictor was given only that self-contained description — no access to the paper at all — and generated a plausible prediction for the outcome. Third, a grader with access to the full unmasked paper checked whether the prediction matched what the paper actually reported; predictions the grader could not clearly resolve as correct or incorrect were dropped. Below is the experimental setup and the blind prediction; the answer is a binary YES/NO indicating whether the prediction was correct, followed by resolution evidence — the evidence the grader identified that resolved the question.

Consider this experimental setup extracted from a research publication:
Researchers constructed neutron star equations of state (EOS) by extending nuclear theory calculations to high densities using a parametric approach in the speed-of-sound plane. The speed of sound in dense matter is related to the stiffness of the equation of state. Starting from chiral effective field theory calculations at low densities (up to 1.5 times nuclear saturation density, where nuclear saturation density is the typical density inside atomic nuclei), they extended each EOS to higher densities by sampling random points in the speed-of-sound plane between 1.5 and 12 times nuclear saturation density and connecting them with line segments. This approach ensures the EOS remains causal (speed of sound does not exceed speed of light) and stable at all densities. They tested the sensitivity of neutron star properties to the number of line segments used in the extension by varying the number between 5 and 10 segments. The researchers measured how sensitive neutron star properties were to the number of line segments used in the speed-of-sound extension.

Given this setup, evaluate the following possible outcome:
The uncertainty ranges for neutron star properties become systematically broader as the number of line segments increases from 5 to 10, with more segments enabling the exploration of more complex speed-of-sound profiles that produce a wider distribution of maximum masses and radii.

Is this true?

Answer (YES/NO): NO